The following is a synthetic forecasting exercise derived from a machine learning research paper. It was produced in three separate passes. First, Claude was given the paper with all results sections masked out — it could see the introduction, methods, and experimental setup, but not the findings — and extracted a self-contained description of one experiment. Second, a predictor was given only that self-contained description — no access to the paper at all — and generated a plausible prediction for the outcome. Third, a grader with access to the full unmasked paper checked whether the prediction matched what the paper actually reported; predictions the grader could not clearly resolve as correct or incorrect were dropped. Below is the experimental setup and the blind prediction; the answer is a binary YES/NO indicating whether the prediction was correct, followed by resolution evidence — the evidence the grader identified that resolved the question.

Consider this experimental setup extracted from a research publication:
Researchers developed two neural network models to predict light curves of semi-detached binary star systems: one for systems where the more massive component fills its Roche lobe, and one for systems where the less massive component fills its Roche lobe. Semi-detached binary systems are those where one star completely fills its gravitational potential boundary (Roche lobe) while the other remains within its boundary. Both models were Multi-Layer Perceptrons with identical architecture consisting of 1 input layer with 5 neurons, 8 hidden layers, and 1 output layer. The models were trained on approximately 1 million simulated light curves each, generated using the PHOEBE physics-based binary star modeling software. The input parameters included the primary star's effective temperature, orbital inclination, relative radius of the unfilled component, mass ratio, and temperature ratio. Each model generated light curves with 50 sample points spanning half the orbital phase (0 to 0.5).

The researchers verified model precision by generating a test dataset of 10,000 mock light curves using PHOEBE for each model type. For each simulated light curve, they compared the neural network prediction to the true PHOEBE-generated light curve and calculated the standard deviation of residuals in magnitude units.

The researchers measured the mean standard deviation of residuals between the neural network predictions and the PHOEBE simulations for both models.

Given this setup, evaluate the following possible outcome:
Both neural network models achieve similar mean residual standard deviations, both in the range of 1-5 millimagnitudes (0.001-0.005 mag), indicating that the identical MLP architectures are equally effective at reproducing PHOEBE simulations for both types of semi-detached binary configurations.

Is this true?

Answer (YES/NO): NO